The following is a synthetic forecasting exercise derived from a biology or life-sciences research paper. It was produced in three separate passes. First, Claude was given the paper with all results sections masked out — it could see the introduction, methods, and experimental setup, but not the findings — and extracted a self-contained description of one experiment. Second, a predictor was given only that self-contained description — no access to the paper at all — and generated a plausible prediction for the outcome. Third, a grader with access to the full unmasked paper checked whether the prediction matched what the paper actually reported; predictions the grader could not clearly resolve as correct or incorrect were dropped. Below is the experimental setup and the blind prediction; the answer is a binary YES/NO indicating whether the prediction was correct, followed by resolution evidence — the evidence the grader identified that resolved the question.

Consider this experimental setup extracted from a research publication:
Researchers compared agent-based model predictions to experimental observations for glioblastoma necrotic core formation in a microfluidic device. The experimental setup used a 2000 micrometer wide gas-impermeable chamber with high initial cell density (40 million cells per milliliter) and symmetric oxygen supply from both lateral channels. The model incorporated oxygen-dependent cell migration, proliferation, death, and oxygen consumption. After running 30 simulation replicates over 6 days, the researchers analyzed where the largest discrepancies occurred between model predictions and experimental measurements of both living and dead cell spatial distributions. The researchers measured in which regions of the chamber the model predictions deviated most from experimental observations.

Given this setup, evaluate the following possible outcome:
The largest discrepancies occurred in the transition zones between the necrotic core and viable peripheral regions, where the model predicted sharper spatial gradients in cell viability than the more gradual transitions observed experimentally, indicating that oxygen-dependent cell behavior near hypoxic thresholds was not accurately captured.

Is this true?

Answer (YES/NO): NO